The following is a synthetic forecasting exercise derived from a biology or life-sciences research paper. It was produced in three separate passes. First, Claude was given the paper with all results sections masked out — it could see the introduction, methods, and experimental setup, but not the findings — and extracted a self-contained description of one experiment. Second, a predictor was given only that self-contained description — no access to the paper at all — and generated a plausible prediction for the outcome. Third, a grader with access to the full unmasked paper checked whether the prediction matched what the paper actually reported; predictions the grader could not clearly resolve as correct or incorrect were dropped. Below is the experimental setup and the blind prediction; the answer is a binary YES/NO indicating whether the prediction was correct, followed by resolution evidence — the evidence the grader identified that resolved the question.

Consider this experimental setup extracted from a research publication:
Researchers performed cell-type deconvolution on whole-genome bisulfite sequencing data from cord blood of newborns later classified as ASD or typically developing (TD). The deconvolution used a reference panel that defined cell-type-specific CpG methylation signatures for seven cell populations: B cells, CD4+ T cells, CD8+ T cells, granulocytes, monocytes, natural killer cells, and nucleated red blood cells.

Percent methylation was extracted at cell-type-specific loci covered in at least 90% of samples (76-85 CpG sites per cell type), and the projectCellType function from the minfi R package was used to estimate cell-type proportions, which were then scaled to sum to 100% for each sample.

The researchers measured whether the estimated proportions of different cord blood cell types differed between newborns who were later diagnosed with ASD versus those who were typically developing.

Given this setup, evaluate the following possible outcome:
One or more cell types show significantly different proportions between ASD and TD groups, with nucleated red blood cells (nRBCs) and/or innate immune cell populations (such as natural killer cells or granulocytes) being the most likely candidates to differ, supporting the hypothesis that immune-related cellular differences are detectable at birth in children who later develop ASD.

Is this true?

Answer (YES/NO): NO